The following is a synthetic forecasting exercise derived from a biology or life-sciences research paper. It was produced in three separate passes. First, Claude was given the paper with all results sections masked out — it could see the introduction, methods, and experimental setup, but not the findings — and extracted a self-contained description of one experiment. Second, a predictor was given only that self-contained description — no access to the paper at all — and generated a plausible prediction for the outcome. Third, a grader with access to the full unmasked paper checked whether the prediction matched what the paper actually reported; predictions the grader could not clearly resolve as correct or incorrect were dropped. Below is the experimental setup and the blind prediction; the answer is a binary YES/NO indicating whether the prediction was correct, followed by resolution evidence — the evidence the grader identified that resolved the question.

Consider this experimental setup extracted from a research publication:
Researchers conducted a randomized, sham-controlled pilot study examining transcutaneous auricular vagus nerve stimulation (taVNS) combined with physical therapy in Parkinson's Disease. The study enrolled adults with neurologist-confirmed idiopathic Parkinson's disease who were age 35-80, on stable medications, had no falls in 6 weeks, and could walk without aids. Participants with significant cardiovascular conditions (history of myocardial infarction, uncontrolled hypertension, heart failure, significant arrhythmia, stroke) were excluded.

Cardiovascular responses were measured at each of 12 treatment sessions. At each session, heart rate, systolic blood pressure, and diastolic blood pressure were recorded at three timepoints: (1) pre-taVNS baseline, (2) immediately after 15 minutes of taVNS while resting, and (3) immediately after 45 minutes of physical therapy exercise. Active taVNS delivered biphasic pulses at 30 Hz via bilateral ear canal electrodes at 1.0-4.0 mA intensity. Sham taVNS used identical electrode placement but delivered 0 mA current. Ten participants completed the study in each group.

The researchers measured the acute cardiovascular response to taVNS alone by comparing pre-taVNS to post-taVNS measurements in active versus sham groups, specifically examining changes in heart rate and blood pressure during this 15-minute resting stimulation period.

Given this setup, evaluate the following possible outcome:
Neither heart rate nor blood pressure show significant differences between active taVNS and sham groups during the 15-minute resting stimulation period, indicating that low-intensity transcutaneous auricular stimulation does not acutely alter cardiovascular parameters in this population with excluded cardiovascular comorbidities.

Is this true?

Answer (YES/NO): NO